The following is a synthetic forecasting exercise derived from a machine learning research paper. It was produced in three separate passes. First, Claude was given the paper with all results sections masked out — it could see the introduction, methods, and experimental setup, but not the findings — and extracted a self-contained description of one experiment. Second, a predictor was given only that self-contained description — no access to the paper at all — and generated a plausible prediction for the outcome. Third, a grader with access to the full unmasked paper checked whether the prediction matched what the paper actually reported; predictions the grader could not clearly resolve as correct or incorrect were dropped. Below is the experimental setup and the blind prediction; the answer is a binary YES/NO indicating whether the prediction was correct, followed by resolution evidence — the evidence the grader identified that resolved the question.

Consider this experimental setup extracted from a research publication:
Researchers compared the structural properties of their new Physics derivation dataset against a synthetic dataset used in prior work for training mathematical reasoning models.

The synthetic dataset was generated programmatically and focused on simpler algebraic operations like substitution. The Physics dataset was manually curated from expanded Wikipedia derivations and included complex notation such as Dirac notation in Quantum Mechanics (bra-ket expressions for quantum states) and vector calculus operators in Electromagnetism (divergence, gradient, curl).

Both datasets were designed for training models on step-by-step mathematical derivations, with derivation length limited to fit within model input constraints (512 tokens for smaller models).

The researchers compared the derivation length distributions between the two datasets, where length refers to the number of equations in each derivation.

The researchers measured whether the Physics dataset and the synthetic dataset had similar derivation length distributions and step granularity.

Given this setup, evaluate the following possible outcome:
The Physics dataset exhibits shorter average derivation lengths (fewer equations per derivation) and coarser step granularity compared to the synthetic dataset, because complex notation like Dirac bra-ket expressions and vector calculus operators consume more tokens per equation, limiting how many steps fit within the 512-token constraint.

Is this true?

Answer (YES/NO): NO